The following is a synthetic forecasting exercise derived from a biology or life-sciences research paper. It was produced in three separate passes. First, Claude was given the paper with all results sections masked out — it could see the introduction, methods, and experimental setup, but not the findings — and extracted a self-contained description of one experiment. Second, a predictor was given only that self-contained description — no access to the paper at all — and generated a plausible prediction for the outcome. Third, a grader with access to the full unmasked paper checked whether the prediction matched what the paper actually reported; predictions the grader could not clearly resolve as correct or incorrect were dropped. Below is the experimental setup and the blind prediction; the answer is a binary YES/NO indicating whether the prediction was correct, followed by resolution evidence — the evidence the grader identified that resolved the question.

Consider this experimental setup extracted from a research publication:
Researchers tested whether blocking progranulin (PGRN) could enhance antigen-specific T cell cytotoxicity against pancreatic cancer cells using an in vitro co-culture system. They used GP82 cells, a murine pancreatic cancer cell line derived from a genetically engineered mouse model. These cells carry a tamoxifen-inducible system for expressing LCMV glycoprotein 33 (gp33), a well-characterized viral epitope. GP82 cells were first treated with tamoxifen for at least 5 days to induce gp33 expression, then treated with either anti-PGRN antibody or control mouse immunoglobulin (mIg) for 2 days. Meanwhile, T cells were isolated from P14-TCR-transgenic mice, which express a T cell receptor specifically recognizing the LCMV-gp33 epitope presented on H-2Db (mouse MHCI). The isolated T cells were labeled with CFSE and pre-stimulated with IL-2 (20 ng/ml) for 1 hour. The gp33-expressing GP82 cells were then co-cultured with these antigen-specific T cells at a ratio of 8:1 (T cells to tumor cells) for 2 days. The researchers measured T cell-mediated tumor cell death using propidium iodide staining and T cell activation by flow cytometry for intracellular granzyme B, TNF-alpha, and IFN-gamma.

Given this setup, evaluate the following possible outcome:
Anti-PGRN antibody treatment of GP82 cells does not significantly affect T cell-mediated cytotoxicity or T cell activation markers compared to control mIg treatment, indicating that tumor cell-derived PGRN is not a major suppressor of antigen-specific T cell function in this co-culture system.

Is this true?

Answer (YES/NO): NO